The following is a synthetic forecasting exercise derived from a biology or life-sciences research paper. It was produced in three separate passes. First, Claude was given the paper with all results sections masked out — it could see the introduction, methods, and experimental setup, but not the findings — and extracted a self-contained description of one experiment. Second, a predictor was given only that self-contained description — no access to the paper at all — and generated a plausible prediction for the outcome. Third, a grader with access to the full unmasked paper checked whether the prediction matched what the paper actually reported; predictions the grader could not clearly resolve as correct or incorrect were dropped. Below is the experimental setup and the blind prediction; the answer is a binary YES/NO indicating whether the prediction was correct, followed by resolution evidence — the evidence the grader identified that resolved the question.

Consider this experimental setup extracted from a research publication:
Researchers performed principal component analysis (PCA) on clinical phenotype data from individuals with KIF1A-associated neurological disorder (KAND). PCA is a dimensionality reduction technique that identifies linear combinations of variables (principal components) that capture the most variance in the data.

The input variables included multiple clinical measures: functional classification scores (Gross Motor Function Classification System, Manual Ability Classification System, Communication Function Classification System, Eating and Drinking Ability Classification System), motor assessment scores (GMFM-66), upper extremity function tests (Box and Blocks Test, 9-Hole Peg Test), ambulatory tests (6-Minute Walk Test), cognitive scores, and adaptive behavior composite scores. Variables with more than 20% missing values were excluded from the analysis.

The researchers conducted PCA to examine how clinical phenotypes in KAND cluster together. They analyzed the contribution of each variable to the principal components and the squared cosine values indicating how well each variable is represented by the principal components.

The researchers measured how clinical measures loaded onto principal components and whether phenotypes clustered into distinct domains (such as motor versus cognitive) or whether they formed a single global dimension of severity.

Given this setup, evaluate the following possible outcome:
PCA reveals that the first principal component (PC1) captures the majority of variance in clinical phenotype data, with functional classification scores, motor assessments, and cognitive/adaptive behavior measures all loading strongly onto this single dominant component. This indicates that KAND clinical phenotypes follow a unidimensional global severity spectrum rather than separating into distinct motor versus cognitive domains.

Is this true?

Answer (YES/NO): NO